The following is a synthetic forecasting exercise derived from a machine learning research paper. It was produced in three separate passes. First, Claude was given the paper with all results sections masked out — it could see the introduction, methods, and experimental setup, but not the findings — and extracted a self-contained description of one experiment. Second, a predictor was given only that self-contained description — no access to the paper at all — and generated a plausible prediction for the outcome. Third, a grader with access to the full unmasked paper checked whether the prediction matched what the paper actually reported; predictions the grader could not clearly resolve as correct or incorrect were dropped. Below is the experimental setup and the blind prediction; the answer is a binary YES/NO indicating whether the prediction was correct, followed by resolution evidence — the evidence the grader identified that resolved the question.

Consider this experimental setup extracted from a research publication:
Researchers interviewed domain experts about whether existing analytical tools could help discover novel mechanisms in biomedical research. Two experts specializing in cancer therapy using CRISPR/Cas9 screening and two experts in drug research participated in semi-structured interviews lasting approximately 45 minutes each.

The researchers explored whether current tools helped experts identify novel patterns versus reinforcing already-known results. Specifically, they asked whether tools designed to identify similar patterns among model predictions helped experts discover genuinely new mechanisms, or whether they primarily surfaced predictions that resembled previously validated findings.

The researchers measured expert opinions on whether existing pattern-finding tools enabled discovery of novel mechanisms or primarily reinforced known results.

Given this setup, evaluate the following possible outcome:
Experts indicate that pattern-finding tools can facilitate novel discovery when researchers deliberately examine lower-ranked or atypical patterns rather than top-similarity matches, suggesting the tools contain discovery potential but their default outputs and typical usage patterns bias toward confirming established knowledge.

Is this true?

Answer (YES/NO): NO